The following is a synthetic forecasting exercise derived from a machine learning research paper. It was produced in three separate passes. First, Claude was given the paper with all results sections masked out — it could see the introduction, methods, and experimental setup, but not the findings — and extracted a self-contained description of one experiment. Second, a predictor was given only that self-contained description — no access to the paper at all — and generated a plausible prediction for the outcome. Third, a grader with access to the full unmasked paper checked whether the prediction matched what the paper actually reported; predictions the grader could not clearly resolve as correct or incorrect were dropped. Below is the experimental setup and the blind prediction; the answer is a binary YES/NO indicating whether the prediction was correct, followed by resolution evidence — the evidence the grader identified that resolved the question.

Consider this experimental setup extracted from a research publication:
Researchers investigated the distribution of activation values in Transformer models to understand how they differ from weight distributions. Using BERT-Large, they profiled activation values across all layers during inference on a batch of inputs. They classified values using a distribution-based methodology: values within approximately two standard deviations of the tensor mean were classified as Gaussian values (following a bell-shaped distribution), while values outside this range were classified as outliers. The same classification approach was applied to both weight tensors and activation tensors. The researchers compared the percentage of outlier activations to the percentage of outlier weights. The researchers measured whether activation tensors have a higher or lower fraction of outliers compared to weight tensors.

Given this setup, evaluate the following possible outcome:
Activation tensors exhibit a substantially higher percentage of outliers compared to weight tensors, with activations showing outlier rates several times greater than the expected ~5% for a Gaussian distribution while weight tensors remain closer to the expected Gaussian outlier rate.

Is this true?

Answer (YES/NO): NO